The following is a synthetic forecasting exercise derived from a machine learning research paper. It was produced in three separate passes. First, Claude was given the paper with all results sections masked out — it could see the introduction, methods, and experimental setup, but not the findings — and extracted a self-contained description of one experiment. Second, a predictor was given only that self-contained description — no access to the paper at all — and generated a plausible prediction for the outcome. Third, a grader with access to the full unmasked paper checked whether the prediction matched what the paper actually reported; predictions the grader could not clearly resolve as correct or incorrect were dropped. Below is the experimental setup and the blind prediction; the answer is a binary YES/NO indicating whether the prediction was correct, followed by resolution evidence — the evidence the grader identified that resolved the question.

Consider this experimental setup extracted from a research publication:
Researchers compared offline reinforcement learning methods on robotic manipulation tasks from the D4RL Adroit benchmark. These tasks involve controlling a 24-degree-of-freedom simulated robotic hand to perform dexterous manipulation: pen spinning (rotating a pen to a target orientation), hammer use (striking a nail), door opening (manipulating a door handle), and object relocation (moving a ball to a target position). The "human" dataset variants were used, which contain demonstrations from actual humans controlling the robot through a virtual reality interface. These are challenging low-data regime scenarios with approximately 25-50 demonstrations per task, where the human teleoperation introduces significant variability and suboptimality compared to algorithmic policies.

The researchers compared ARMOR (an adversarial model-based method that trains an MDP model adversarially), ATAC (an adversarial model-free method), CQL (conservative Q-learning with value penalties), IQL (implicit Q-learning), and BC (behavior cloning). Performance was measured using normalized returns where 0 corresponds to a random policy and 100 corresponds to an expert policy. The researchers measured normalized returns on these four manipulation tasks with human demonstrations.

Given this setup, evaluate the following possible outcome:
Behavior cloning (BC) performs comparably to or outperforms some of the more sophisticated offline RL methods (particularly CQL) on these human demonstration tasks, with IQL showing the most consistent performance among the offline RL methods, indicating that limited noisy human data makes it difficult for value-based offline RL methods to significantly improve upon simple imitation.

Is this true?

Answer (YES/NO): NO